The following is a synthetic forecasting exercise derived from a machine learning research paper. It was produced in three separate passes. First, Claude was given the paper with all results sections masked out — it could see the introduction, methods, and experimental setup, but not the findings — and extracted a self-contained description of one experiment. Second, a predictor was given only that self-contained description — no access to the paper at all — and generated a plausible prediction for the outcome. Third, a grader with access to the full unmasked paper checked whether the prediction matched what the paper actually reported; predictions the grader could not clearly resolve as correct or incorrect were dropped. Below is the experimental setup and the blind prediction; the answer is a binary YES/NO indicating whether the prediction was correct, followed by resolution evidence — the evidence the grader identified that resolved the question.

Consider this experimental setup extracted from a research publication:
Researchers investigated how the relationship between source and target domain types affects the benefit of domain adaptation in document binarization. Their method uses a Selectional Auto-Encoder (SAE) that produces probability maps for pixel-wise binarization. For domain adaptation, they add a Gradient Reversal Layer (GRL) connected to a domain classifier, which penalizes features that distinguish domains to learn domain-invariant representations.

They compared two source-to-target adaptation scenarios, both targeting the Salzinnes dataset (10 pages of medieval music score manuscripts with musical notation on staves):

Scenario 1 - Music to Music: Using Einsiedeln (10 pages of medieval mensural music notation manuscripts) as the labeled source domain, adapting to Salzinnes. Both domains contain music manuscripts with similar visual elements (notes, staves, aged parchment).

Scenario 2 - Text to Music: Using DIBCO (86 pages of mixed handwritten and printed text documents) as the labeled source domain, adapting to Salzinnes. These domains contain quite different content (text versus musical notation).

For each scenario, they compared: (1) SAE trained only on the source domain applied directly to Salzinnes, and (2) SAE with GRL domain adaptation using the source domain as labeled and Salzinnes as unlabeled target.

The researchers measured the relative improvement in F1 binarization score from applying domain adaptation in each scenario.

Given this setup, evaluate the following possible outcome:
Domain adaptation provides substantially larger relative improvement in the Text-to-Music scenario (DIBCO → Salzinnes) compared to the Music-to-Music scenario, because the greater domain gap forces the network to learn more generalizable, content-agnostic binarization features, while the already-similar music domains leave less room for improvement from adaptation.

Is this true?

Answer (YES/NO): NO